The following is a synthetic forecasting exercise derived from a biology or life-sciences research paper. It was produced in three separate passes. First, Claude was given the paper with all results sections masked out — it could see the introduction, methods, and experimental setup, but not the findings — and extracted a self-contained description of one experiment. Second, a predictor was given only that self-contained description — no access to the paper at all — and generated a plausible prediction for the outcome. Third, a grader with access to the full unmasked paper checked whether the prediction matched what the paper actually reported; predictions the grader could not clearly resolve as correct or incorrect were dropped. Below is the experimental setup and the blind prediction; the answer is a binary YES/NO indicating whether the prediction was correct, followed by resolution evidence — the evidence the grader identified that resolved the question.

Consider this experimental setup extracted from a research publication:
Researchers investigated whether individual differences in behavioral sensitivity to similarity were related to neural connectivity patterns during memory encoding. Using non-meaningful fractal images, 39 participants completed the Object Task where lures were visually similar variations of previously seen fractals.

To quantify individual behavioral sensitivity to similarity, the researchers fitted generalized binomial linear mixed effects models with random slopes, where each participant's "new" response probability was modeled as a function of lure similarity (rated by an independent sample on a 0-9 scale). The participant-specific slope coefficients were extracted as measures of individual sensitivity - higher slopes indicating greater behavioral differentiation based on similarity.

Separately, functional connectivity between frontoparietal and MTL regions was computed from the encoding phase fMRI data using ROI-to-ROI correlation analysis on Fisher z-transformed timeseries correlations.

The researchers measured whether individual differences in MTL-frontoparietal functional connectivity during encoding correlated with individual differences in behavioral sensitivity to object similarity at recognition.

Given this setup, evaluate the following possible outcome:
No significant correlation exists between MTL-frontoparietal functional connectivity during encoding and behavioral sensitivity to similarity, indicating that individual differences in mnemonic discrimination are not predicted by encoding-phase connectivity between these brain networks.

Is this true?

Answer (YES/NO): NO